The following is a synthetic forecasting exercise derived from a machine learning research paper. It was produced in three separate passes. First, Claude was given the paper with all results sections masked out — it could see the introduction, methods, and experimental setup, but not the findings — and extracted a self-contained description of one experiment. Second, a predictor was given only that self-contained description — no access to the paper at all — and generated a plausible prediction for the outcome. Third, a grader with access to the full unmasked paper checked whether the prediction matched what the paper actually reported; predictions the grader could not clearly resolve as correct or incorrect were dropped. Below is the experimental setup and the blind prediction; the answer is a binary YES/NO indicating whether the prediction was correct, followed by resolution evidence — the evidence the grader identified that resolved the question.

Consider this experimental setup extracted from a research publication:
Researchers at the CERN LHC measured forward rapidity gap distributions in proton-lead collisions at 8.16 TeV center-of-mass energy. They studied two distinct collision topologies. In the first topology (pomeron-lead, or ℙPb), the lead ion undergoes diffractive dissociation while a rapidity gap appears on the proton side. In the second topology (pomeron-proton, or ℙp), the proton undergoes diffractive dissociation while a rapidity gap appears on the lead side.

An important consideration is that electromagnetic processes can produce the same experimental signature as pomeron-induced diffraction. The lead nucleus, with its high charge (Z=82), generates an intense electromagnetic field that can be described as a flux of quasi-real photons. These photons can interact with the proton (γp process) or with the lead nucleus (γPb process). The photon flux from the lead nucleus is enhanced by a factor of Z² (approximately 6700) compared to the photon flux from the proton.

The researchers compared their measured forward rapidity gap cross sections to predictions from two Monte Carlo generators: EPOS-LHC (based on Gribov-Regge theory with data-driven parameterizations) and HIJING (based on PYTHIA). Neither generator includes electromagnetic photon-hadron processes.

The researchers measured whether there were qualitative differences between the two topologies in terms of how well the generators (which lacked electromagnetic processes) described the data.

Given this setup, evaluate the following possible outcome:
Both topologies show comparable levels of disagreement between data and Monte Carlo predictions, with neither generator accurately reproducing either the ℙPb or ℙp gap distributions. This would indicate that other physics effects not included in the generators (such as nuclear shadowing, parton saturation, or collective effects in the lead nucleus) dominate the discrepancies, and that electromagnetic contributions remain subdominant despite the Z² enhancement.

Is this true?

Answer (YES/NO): NO